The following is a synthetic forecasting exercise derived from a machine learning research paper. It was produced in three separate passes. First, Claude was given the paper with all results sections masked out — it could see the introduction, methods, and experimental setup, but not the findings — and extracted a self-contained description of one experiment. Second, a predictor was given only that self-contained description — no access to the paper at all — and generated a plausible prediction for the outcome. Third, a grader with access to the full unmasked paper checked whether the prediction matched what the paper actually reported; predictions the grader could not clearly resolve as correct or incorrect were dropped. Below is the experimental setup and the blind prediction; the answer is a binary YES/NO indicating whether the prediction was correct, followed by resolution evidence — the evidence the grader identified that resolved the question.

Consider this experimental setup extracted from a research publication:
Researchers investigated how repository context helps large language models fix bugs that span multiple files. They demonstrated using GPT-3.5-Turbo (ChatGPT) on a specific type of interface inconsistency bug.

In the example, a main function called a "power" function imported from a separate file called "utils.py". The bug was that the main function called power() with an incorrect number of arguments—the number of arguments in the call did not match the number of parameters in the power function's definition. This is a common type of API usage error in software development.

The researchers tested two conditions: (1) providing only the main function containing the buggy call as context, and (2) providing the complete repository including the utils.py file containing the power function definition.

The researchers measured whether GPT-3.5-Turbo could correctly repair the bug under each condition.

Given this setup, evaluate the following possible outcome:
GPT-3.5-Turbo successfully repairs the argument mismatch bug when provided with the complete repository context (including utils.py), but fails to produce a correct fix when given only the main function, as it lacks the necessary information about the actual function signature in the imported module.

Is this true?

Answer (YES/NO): YES